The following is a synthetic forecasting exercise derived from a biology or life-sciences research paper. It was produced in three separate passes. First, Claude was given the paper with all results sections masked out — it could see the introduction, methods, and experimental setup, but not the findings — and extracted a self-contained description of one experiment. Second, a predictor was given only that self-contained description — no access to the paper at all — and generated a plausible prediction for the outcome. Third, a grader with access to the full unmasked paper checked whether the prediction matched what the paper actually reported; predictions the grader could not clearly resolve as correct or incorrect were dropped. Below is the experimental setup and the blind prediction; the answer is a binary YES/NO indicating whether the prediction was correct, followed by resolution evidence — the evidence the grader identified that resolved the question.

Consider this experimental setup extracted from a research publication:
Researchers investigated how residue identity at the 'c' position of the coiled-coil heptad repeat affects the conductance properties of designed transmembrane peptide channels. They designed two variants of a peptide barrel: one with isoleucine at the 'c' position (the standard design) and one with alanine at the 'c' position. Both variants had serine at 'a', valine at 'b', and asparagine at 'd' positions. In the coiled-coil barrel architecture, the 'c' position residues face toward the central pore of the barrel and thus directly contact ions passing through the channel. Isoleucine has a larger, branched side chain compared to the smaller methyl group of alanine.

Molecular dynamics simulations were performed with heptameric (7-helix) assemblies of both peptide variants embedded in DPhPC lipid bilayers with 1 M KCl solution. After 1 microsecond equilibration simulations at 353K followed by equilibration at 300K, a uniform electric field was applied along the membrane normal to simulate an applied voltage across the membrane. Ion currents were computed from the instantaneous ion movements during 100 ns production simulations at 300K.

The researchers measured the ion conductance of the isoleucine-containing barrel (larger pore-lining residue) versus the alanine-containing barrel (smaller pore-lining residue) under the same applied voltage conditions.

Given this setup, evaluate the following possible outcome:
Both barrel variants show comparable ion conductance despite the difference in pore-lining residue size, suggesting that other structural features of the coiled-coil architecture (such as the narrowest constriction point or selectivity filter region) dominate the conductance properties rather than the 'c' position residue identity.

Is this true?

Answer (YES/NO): NO